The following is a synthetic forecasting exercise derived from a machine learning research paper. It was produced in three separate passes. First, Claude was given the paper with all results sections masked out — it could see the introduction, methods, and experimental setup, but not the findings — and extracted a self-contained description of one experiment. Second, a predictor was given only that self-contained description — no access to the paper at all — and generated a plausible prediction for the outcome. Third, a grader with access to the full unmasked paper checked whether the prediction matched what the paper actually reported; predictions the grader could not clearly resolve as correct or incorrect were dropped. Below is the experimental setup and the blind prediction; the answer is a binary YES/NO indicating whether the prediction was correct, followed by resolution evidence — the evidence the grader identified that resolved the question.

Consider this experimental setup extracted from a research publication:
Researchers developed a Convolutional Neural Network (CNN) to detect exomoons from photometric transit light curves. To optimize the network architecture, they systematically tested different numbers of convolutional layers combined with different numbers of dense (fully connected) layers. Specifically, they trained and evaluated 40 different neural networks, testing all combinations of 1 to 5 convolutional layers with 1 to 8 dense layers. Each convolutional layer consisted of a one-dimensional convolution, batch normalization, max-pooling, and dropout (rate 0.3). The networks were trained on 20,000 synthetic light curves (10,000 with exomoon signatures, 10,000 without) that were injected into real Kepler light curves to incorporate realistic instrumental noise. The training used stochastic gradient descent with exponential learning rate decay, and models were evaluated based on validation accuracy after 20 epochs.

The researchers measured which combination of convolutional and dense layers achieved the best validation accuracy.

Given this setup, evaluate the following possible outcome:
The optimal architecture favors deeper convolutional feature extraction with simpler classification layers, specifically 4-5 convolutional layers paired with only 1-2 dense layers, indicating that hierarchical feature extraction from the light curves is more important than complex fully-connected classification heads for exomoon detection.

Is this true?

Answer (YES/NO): NO